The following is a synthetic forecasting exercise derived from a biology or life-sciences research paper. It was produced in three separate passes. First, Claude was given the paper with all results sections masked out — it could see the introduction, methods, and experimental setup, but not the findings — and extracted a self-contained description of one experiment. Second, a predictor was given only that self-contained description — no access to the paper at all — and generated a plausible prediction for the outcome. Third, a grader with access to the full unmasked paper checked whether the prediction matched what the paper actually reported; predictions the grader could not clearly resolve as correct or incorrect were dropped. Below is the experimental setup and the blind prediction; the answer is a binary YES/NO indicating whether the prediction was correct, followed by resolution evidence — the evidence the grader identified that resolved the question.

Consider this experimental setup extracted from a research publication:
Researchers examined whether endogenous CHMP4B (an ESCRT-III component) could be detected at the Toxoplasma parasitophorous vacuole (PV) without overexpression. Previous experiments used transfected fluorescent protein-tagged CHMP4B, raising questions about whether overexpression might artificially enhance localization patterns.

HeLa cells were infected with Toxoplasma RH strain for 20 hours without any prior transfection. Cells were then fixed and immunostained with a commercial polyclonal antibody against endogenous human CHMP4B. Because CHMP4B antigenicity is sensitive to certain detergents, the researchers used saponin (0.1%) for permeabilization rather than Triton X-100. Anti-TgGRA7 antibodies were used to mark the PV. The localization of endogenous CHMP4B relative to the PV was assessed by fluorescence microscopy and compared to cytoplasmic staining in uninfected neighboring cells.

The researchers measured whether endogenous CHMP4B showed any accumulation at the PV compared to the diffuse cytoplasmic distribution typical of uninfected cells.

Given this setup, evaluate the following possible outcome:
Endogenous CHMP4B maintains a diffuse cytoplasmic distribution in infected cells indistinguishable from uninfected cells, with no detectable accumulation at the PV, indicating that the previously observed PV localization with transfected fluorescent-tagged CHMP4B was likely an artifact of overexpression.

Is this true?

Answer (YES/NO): NO